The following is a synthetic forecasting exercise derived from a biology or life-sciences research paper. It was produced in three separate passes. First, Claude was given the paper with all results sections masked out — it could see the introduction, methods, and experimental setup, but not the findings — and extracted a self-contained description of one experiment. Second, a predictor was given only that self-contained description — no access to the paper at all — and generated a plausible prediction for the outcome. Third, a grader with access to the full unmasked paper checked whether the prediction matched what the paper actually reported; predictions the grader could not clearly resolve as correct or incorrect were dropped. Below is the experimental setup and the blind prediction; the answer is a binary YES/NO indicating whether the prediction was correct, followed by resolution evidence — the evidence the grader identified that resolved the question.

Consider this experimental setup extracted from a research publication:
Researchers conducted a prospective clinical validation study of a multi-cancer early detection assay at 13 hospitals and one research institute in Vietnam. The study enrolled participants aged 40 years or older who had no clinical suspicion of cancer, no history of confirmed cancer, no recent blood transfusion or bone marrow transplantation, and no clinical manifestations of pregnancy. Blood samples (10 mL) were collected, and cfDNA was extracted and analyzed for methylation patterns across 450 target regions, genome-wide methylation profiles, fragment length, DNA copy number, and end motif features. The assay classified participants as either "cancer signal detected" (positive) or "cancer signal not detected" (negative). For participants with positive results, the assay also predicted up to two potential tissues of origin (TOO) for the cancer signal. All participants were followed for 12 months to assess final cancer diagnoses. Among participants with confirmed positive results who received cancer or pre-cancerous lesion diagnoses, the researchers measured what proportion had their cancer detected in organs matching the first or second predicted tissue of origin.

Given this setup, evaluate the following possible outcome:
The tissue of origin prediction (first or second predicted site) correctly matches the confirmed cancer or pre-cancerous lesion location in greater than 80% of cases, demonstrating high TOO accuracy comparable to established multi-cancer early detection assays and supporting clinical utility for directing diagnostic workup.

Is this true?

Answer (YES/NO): YES